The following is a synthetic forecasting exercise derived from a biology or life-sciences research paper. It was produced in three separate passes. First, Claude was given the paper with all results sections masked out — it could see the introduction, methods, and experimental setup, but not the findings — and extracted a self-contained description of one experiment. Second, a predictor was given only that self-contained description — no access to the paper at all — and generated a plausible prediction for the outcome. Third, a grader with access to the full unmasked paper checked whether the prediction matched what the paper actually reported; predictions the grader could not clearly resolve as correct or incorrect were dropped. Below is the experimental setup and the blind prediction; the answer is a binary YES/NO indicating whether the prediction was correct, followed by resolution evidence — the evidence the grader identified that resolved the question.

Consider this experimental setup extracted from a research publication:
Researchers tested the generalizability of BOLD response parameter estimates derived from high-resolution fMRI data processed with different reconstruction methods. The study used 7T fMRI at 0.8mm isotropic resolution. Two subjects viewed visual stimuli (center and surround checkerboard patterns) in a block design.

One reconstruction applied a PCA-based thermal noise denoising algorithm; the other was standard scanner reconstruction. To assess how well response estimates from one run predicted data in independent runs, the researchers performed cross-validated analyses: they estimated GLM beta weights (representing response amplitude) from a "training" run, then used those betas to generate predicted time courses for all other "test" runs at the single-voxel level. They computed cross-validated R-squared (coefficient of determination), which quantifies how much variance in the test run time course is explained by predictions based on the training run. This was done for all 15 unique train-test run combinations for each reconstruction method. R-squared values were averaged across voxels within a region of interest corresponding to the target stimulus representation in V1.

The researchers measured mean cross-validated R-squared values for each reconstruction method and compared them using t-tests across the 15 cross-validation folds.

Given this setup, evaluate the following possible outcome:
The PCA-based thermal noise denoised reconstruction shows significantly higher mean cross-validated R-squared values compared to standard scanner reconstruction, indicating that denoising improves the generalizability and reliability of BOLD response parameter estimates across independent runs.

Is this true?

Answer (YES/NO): YES